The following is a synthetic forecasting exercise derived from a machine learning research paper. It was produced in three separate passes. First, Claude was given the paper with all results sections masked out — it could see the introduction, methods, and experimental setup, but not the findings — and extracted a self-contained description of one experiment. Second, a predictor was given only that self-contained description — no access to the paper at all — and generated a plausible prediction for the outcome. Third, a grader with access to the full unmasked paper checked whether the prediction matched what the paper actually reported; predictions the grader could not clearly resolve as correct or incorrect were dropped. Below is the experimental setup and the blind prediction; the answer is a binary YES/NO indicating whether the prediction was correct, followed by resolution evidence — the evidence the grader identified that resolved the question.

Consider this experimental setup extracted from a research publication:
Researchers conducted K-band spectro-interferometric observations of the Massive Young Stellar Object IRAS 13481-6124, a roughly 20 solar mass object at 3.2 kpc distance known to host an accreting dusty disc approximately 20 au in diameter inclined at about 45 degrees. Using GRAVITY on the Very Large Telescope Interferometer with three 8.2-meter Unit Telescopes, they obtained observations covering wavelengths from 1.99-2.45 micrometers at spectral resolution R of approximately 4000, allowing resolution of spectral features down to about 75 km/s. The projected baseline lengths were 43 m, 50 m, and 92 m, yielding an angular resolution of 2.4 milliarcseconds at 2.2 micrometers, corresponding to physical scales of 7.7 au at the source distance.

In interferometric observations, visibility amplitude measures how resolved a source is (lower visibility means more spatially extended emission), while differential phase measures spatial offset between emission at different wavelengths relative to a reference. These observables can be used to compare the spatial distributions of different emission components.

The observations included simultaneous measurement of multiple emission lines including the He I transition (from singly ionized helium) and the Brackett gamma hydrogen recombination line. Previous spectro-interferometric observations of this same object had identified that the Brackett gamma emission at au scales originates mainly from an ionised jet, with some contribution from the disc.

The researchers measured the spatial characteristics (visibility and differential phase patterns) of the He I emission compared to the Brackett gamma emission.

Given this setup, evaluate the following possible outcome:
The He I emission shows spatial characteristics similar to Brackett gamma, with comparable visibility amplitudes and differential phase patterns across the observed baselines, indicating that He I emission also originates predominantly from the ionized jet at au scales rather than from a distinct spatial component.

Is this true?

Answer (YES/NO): NO